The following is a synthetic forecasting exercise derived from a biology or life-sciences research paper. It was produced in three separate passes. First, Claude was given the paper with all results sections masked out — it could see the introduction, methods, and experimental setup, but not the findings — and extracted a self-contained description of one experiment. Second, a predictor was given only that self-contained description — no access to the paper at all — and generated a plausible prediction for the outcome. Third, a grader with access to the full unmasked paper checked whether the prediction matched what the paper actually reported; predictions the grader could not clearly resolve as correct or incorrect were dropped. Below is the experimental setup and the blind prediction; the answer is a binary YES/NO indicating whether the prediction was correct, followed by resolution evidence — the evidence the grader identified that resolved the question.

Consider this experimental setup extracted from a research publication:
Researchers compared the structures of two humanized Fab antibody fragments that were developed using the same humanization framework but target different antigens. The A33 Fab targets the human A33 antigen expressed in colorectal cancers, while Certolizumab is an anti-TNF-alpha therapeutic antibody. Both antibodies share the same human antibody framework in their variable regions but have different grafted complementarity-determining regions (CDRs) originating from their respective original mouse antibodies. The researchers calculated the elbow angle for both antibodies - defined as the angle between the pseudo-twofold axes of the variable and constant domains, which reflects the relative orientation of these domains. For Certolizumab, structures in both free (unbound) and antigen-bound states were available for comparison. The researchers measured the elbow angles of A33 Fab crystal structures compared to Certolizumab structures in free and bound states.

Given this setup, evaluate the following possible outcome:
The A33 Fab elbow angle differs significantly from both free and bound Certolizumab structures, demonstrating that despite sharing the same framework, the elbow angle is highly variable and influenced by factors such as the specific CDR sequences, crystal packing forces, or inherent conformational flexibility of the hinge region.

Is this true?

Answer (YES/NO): YES